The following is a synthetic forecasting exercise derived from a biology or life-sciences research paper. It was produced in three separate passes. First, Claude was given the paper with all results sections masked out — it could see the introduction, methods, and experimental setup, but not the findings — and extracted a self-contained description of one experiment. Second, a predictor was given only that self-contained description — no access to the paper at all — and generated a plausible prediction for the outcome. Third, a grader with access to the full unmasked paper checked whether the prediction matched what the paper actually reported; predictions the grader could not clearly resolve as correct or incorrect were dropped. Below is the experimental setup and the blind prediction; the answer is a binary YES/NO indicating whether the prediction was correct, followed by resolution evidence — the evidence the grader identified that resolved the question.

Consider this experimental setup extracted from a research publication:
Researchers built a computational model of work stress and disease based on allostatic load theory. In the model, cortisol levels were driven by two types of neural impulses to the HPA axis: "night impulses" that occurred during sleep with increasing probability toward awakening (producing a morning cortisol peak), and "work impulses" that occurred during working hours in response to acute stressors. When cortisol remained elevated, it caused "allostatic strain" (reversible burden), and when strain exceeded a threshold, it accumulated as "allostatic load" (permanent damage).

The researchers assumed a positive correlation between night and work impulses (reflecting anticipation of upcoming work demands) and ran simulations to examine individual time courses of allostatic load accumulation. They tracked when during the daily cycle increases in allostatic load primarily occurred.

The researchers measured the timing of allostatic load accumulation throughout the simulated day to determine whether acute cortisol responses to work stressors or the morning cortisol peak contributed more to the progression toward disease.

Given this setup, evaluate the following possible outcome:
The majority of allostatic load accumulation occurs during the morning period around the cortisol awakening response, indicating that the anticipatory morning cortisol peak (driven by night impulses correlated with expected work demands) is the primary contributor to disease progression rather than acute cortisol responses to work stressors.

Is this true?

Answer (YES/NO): YES